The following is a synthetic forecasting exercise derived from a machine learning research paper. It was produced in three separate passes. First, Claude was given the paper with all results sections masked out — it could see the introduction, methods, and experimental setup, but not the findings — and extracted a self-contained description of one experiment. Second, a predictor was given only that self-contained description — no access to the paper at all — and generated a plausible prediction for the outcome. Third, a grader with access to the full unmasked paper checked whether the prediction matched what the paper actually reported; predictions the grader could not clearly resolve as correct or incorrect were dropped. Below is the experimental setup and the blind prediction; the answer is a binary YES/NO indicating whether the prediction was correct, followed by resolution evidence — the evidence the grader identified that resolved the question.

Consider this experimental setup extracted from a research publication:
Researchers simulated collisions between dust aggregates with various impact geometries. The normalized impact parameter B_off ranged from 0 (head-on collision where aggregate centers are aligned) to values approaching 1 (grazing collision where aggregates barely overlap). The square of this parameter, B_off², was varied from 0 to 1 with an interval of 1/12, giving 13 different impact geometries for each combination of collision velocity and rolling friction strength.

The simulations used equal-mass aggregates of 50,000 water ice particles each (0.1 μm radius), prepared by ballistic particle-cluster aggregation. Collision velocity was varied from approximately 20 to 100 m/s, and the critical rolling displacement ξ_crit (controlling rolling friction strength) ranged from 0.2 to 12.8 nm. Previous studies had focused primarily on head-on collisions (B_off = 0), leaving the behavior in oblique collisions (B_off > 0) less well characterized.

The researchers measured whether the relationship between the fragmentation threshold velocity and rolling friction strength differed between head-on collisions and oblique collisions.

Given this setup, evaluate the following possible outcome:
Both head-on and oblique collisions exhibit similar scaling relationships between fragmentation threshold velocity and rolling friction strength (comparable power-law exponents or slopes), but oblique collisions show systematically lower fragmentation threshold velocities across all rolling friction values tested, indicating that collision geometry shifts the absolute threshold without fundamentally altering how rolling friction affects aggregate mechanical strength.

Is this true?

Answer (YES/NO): NO